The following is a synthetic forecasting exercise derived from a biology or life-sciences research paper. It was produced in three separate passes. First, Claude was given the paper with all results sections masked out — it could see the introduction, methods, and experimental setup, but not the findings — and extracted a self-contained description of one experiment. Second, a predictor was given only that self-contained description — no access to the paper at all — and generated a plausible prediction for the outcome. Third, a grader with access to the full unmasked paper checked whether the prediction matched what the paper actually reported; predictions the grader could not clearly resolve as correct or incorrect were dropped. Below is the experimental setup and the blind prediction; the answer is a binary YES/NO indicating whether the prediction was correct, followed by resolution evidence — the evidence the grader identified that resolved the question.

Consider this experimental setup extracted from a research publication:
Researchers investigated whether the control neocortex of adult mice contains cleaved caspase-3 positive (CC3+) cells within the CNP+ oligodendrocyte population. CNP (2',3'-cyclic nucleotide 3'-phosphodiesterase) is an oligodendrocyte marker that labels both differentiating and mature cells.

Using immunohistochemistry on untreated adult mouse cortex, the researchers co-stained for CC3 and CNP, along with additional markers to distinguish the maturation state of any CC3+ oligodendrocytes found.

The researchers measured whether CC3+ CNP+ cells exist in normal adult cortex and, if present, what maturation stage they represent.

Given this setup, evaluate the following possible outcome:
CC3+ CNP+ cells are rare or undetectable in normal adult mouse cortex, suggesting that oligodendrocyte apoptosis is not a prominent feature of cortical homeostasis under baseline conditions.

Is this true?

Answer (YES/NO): NO